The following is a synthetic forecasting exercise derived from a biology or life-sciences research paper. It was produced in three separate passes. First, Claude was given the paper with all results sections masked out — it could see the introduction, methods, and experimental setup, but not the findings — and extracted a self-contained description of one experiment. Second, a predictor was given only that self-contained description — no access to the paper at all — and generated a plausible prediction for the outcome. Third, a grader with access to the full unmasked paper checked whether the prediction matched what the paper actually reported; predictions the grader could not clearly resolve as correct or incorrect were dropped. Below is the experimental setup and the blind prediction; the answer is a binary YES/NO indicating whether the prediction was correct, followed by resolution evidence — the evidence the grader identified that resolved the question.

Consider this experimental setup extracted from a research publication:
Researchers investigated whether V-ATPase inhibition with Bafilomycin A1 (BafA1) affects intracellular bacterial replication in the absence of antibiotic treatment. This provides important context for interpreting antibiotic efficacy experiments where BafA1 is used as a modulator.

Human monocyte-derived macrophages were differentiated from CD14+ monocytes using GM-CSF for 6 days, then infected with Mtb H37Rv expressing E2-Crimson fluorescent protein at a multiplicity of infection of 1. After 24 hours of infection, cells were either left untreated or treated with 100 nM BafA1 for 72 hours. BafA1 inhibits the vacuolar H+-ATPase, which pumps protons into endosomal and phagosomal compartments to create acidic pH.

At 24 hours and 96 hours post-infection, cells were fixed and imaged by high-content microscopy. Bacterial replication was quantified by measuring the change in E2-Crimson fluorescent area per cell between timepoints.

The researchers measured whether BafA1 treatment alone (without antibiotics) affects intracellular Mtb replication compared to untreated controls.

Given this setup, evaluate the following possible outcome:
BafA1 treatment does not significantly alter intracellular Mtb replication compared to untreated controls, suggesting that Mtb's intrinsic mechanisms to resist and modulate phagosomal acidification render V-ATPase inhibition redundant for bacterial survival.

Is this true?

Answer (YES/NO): NO